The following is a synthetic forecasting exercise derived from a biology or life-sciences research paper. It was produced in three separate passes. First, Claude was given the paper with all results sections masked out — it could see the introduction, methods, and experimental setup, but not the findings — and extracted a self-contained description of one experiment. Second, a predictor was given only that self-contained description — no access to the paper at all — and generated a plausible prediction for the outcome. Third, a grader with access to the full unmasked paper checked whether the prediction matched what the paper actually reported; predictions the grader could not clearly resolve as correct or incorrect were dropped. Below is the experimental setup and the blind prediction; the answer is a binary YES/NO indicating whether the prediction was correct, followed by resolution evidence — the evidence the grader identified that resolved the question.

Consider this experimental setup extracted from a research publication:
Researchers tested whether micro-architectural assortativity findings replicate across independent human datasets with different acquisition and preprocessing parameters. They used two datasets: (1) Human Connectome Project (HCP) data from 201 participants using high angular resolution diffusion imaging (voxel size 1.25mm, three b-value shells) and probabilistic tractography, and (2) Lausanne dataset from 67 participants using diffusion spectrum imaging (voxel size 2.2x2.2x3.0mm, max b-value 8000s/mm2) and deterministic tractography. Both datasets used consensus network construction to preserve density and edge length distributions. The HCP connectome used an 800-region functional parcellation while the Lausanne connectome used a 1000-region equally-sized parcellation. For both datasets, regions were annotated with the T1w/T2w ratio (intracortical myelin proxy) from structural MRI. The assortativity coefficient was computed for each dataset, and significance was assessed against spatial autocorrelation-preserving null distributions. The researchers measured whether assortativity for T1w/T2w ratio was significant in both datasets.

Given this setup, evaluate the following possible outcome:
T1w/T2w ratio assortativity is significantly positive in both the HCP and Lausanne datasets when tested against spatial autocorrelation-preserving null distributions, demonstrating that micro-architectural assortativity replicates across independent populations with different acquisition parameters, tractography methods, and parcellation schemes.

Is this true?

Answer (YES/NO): NO